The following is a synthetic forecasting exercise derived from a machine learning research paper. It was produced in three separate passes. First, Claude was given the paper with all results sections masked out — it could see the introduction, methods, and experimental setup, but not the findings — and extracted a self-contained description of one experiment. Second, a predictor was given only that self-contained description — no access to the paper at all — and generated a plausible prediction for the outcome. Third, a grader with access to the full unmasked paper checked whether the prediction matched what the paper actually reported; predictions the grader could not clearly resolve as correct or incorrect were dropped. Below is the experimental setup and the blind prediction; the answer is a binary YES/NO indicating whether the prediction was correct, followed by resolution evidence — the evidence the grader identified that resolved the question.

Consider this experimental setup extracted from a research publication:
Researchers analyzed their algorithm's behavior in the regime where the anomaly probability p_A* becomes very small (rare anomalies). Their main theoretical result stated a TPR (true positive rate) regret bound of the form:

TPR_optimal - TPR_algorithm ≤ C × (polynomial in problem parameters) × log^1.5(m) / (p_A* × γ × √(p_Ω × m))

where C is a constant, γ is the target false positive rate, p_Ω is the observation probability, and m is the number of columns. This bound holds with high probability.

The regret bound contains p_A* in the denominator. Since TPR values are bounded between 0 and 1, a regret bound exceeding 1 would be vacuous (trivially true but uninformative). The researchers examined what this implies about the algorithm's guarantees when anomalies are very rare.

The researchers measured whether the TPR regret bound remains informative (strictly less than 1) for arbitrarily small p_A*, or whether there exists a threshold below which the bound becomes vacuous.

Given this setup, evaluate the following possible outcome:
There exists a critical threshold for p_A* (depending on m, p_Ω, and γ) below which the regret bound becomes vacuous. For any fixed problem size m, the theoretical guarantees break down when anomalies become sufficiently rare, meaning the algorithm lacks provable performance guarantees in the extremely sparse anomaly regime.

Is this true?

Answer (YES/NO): YES